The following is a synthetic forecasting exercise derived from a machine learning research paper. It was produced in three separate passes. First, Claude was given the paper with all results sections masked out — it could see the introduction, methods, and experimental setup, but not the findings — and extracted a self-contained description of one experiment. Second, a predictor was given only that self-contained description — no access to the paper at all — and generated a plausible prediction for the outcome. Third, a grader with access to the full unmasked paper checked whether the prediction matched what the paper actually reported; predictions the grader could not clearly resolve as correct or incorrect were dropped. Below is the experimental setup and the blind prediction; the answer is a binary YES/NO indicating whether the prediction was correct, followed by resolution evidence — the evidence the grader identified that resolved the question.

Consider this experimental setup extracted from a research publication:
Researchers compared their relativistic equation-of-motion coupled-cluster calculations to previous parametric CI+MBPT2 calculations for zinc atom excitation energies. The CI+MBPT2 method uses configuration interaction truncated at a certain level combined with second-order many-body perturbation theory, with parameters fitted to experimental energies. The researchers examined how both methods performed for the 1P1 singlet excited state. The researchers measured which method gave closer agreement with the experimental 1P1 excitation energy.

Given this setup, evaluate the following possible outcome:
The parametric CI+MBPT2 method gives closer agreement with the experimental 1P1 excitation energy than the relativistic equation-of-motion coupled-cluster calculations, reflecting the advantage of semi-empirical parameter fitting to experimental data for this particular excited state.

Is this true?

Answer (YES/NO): NO